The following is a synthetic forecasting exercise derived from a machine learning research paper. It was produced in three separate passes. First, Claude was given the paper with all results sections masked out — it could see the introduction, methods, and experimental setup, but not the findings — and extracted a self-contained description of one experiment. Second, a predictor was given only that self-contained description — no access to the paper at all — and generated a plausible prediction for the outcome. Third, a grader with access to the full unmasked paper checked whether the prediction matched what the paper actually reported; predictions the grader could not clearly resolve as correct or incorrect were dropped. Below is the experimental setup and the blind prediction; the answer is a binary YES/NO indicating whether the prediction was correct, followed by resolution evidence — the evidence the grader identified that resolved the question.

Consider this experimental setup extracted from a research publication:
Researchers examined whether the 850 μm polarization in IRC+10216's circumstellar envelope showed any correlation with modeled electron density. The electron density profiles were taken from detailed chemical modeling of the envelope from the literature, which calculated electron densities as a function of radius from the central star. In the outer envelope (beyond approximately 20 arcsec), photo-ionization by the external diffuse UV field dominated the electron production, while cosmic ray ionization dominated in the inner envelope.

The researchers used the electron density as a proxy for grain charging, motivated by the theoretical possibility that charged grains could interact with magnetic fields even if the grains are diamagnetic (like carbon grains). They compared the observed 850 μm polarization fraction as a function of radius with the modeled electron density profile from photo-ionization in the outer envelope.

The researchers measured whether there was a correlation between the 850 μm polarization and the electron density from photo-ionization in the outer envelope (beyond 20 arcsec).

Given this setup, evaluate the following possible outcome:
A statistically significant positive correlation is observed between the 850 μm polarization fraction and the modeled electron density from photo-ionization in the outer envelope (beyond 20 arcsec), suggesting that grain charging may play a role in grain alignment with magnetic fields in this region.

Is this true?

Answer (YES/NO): YES